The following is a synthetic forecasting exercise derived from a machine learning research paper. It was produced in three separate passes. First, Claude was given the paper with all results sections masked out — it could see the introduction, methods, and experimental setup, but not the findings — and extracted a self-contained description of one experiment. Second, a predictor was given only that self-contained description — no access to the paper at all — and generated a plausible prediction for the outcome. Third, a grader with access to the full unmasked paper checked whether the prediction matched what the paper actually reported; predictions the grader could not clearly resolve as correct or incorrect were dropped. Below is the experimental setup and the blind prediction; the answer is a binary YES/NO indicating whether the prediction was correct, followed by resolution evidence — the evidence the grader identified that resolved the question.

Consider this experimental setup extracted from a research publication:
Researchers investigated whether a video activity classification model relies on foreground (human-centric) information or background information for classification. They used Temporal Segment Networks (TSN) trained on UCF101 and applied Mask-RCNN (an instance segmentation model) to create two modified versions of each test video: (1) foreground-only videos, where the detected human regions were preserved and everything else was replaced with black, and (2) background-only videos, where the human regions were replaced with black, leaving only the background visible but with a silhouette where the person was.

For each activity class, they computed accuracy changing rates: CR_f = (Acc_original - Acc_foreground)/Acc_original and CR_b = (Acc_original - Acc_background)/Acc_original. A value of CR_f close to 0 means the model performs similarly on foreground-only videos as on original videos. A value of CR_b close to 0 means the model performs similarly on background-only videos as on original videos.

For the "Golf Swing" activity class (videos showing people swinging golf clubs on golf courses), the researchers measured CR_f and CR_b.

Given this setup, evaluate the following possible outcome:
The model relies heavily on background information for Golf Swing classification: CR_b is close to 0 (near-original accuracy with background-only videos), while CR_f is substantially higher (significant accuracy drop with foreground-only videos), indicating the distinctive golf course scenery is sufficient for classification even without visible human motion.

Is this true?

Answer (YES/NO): YES